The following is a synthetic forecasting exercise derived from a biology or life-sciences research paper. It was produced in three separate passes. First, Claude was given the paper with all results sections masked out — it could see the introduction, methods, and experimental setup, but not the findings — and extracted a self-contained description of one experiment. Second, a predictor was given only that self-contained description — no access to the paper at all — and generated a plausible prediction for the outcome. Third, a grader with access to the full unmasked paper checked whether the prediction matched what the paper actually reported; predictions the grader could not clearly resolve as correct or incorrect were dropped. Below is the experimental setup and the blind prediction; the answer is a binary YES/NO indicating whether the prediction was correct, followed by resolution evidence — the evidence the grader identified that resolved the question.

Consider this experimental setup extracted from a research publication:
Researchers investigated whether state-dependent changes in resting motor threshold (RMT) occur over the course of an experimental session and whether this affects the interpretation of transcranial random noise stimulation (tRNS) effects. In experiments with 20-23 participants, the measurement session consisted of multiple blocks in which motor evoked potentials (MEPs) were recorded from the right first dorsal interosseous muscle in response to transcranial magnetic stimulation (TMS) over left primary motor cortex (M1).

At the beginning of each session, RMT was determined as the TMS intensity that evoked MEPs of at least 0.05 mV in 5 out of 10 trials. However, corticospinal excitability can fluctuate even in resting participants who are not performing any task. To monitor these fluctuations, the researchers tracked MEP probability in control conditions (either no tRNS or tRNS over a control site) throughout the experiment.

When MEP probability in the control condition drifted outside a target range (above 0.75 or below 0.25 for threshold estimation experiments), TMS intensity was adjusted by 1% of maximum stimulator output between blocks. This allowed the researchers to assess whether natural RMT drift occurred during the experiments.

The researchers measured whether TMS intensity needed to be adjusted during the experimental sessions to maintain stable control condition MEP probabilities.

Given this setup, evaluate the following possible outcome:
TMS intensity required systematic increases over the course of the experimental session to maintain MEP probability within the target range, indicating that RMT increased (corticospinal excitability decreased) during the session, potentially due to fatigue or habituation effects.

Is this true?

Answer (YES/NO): NO